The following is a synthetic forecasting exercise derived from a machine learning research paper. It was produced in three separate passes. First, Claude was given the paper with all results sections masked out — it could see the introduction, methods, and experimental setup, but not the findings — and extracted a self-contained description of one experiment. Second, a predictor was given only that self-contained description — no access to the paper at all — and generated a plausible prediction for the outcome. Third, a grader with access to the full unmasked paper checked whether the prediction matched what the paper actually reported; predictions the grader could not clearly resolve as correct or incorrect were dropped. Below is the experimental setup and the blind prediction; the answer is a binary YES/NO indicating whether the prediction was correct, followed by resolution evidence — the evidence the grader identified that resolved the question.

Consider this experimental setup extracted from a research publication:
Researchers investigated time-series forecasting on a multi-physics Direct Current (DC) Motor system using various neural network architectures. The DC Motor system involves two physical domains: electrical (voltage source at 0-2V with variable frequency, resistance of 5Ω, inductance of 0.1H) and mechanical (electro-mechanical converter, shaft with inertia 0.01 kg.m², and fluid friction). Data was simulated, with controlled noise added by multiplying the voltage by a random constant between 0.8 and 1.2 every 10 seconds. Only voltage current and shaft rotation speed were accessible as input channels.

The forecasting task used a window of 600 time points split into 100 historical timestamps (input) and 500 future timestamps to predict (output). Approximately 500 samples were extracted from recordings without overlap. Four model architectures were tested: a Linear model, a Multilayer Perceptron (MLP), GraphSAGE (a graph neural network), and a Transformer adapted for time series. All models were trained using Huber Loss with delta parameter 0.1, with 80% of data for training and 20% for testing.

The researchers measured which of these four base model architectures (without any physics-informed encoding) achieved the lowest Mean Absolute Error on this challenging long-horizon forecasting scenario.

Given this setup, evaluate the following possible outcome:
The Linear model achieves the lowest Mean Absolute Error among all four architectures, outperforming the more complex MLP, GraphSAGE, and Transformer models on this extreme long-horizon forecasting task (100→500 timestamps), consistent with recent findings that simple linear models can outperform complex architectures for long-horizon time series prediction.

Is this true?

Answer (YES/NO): NO